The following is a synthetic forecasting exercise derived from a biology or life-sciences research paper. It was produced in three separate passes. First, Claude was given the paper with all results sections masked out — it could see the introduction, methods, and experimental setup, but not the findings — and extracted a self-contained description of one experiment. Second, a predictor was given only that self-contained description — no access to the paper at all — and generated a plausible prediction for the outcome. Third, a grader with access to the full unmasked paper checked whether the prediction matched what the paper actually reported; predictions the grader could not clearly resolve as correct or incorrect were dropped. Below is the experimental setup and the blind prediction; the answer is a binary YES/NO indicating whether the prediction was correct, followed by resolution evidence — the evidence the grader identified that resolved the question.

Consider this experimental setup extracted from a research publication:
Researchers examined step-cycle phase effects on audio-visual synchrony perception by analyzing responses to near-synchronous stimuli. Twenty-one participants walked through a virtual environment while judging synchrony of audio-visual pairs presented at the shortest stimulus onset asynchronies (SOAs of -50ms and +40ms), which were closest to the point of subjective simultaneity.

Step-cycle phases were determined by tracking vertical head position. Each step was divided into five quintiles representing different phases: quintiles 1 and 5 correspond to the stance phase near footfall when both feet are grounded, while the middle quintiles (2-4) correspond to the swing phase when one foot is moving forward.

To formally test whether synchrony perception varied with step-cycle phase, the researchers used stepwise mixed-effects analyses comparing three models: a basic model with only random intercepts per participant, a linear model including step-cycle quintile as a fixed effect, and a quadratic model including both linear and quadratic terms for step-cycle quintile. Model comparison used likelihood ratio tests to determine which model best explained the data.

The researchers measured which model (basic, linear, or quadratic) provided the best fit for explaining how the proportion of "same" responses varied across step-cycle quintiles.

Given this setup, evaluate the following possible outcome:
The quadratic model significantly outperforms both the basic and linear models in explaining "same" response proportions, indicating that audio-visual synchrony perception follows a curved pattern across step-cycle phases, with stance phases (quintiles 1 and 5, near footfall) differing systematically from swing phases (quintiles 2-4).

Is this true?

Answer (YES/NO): YES